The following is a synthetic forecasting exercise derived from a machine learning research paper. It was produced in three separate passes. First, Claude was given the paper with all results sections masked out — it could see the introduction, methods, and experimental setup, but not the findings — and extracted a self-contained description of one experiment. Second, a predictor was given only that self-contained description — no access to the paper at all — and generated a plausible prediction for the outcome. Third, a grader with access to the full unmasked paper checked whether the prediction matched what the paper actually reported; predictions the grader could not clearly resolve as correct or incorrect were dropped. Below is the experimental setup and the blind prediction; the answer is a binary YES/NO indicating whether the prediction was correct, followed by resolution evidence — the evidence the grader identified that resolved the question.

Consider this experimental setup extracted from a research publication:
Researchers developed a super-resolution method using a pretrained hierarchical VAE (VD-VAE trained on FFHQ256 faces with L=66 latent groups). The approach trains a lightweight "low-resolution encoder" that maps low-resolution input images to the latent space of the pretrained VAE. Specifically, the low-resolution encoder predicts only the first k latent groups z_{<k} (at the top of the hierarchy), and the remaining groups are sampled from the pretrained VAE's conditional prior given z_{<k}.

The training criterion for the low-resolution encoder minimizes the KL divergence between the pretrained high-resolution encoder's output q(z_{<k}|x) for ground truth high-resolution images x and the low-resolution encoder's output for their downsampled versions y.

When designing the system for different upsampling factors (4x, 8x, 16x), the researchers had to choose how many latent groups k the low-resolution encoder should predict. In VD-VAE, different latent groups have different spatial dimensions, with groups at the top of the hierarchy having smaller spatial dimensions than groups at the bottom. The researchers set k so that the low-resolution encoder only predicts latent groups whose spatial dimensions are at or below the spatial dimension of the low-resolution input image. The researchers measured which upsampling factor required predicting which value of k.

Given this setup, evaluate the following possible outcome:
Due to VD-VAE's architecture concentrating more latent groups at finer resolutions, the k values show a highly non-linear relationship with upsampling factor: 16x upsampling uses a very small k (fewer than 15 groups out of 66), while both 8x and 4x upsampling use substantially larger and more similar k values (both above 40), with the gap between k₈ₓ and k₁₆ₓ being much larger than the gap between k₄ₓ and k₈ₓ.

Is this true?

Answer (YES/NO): NO